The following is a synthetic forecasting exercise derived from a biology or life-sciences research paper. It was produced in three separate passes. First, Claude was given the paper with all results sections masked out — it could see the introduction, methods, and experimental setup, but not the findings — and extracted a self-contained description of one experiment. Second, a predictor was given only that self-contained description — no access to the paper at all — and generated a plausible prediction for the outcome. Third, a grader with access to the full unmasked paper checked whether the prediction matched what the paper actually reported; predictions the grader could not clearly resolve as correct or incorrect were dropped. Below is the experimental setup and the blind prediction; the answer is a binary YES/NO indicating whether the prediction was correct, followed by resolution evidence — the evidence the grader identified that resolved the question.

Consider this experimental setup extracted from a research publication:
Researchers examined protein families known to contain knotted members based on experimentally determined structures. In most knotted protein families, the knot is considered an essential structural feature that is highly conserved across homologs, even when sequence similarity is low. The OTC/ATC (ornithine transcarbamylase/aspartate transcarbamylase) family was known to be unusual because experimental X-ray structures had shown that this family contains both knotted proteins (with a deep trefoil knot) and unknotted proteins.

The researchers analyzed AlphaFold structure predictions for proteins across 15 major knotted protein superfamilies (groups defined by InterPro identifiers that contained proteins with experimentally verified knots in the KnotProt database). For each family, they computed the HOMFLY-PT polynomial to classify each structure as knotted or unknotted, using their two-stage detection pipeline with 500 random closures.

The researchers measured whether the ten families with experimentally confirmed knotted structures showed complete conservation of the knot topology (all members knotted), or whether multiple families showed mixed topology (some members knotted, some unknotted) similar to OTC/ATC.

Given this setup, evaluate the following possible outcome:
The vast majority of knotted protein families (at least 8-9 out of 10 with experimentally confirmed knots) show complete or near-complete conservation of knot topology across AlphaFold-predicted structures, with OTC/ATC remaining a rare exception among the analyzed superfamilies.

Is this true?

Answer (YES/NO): YES